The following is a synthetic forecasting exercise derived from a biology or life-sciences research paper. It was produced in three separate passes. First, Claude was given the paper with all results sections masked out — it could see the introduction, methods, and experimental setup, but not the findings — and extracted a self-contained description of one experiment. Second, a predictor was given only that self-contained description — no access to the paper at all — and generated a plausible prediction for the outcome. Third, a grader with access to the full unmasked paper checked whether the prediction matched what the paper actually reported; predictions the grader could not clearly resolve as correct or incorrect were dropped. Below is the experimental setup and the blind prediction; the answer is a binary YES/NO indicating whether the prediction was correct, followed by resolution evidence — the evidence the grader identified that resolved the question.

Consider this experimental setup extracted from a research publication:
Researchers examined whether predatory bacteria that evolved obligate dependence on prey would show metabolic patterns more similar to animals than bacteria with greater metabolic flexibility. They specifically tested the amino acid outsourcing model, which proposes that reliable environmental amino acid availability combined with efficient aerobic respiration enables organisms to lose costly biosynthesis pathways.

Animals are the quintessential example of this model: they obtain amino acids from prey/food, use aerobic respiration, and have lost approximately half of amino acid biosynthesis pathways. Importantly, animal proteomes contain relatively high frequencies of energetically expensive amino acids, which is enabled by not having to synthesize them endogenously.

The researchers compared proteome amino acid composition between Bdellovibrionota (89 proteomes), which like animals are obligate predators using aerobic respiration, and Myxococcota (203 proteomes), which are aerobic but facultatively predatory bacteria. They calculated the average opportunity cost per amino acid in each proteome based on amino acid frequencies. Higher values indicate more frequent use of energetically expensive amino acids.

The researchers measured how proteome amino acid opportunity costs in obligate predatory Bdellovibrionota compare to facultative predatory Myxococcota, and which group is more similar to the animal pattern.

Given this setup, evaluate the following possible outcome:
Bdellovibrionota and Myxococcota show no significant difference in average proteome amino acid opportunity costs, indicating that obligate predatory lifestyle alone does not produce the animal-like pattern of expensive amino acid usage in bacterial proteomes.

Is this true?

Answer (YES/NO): NO